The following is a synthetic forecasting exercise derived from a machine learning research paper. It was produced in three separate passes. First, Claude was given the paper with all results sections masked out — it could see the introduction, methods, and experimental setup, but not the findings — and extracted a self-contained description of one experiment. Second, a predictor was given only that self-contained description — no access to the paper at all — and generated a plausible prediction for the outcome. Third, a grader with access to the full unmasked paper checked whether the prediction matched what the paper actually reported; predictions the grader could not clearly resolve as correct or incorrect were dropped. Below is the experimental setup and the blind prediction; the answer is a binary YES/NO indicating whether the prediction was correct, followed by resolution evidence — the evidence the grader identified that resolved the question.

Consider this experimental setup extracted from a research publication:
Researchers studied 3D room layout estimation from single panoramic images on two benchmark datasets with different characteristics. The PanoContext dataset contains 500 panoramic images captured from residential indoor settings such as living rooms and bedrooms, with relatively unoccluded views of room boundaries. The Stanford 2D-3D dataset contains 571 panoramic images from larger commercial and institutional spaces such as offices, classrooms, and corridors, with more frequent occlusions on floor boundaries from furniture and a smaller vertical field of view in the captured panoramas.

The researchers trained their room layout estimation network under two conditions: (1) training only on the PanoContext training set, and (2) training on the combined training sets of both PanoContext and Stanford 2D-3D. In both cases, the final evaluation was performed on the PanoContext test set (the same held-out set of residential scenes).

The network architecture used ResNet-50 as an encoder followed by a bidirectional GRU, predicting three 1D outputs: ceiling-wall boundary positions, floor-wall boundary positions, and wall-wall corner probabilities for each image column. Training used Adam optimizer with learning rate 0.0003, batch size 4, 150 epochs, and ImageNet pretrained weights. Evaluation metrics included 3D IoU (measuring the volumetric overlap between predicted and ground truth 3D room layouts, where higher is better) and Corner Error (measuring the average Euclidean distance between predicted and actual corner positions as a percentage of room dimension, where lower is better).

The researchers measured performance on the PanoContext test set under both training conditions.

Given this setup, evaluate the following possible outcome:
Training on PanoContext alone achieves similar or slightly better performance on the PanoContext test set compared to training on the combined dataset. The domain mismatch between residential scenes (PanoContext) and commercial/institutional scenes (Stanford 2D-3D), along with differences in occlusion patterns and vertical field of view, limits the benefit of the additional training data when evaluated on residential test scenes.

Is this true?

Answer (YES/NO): NO